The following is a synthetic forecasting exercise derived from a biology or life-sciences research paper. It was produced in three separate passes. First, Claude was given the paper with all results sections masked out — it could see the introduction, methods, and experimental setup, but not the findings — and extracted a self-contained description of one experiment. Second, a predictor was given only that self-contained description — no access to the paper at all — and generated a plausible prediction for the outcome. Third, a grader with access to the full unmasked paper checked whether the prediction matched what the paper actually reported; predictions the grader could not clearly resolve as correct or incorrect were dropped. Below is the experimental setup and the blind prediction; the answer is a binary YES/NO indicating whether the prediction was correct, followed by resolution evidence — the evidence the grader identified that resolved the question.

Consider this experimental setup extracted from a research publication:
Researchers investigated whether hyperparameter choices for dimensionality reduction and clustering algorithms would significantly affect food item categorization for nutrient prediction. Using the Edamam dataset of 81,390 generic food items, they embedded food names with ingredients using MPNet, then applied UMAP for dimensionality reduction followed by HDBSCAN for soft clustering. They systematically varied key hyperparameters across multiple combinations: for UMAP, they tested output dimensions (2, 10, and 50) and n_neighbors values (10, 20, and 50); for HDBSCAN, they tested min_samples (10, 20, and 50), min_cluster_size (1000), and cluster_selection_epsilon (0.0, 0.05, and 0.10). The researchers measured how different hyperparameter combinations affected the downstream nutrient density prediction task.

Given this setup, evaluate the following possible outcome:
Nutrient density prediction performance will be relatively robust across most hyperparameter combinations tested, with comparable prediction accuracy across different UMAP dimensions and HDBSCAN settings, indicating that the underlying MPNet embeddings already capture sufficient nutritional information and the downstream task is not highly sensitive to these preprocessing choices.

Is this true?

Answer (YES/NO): YES